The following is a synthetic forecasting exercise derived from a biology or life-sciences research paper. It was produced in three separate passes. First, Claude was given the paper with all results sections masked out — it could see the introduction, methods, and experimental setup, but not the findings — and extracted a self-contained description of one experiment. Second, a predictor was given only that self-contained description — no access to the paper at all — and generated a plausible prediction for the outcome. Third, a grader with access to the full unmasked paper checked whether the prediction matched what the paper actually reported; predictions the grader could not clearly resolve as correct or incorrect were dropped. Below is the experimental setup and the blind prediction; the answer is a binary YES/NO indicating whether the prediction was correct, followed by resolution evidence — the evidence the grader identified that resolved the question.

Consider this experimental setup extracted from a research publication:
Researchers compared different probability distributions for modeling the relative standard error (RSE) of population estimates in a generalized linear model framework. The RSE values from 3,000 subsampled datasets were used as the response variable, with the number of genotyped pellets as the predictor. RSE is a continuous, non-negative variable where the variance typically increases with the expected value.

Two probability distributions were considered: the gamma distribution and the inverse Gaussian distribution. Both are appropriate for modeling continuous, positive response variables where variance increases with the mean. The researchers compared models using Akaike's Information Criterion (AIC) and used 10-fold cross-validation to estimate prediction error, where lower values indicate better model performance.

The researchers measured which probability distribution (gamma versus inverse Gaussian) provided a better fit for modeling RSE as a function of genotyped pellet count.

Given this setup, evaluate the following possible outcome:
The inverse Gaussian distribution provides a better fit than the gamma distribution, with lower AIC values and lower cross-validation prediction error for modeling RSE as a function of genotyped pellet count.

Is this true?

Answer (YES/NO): YES